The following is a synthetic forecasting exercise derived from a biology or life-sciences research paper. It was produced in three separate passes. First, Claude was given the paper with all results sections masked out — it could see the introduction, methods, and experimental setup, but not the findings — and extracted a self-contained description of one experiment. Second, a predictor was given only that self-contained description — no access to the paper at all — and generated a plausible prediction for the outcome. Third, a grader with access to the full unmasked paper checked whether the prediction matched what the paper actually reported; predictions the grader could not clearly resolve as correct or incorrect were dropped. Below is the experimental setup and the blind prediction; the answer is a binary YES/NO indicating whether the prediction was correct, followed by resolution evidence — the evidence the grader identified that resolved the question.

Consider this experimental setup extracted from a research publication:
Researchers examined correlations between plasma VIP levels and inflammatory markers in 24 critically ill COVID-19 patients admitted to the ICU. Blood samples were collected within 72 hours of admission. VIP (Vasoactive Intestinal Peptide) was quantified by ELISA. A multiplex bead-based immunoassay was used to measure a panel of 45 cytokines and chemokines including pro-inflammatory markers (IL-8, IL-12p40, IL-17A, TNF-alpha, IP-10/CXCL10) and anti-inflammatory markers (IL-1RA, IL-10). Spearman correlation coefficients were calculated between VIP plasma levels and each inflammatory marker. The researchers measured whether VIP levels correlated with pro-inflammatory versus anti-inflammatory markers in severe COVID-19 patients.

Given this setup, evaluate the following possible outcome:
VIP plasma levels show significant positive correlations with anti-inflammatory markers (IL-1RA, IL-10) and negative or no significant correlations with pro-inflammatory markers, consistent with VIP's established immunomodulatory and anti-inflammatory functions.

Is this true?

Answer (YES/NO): YES